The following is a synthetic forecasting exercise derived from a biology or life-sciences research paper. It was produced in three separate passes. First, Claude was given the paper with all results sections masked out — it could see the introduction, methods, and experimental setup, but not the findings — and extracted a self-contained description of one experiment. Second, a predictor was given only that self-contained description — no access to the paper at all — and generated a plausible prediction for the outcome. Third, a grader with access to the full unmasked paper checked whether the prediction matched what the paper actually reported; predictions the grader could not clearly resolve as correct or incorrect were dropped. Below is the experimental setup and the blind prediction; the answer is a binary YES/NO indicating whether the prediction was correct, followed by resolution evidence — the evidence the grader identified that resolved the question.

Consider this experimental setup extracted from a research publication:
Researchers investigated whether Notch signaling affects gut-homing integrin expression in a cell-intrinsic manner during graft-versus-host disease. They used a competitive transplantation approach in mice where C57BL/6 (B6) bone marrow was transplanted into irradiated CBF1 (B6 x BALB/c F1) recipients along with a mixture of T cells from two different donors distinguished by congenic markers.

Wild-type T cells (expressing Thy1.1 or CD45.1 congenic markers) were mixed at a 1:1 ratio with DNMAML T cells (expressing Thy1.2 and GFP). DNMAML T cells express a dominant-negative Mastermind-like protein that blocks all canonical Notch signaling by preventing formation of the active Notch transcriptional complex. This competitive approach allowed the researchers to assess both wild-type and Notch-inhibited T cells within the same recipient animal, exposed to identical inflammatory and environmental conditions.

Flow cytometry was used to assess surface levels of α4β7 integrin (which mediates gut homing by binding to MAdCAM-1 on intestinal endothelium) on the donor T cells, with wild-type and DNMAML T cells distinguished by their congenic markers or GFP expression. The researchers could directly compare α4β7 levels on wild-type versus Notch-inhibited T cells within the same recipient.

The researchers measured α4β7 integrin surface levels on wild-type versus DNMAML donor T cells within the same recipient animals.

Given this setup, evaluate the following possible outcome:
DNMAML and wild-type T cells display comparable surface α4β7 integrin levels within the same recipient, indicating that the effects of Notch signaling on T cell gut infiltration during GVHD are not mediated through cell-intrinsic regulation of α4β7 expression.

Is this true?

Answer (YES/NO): NO